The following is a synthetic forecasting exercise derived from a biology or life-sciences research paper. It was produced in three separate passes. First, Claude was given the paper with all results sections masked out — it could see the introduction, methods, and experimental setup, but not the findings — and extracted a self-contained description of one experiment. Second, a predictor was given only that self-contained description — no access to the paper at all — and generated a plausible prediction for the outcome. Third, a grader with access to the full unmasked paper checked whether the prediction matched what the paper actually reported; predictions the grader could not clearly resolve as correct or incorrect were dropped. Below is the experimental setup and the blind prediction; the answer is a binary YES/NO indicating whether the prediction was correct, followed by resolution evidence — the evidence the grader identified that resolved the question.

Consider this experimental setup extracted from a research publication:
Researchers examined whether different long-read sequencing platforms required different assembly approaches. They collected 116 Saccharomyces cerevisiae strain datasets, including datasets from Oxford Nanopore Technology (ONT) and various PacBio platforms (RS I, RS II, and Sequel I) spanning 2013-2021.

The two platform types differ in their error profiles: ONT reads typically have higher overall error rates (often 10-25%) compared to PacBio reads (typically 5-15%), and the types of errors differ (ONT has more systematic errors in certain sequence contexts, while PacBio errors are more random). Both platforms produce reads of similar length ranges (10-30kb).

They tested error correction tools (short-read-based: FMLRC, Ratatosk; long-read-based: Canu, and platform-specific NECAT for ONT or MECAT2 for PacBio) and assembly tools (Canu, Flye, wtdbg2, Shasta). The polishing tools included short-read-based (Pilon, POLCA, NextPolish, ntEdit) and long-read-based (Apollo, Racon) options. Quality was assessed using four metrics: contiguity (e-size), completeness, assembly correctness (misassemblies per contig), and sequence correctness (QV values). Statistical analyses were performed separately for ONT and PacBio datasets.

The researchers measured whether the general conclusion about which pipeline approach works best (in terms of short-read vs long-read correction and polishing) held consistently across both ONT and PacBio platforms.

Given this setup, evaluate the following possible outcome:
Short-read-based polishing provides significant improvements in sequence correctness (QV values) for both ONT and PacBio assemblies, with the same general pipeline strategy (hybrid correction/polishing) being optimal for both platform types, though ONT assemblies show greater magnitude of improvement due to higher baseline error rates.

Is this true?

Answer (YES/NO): NO